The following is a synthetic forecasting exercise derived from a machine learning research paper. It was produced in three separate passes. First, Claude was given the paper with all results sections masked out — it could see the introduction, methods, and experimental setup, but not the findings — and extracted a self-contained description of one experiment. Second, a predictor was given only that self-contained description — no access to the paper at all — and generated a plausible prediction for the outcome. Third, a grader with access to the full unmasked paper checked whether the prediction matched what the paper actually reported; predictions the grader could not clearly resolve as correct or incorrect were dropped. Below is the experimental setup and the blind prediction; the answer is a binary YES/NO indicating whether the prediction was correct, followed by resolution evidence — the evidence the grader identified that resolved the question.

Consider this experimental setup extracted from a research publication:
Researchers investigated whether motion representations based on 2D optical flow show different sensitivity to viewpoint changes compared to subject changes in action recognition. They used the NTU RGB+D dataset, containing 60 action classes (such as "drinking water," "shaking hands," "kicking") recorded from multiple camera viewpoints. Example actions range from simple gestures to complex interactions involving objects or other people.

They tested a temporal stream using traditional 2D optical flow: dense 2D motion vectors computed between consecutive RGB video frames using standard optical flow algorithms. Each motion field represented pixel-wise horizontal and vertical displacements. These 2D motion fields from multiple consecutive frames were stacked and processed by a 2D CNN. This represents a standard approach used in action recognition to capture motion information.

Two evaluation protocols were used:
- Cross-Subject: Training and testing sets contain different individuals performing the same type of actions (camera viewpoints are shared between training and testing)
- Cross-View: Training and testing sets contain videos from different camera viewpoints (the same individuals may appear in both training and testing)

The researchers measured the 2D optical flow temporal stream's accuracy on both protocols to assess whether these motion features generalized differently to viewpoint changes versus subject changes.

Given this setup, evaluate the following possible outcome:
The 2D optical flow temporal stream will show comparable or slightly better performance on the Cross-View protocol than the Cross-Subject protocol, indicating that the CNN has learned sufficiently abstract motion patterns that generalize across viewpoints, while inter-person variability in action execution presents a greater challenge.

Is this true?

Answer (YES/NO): NO